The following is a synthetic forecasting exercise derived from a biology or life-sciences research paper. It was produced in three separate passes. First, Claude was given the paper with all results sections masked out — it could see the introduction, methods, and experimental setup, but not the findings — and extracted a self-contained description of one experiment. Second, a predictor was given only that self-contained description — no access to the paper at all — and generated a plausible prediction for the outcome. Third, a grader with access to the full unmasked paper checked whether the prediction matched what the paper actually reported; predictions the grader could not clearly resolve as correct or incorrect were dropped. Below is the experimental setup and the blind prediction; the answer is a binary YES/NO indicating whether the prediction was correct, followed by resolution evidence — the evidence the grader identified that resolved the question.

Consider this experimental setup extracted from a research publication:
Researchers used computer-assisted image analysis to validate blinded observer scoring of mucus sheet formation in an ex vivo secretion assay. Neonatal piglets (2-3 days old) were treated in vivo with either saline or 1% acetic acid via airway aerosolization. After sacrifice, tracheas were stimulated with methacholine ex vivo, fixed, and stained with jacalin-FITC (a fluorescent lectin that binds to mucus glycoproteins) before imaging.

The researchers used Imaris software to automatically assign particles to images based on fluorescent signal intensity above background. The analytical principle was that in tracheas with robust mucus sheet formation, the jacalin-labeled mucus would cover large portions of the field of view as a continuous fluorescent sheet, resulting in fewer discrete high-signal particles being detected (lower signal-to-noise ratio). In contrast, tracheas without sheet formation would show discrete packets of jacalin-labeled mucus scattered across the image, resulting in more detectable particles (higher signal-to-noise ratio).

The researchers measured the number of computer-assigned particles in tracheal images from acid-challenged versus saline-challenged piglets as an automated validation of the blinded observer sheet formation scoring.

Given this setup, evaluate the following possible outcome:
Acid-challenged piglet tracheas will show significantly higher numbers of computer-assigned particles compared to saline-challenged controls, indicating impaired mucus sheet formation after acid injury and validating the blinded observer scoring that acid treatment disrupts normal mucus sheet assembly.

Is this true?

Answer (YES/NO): NO